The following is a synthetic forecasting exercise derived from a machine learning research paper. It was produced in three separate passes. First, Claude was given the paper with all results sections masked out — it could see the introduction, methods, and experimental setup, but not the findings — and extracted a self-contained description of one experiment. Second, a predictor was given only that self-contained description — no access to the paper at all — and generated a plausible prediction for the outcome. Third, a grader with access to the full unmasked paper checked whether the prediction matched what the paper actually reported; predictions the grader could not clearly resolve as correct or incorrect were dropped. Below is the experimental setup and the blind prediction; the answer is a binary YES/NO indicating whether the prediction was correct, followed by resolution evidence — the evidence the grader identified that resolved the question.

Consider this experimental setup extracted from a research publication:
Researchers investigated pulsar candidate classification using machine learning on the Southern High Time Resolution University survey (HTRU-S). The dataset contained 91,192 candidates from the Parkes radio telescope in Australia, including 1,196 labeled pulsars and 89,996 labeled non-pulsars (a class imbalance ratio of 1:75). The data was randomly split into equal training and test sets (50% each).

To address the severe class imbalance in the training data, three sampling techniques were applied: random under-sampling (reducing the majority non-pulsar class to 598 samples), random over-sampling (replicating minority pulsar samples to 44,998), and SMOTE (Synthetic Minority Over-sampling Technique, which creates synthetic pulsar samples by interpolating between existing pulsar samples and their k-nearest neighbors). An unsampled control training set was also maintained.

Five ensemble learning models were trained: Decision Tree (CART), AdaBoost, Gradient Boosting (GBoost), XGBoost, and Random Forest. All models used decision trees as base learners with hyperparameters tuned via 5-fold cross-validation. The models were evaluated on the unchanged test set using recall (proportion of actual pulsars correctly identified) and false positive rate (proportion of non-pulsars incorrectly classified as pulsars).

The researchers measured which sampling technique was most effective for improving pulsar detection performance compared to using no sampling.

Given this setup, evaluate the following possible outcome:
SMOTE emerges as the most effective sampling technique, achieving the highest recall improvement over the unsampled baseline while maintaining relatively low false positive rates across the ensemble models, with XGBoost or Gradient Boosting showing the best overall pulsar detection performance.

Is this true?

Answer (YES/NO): YES